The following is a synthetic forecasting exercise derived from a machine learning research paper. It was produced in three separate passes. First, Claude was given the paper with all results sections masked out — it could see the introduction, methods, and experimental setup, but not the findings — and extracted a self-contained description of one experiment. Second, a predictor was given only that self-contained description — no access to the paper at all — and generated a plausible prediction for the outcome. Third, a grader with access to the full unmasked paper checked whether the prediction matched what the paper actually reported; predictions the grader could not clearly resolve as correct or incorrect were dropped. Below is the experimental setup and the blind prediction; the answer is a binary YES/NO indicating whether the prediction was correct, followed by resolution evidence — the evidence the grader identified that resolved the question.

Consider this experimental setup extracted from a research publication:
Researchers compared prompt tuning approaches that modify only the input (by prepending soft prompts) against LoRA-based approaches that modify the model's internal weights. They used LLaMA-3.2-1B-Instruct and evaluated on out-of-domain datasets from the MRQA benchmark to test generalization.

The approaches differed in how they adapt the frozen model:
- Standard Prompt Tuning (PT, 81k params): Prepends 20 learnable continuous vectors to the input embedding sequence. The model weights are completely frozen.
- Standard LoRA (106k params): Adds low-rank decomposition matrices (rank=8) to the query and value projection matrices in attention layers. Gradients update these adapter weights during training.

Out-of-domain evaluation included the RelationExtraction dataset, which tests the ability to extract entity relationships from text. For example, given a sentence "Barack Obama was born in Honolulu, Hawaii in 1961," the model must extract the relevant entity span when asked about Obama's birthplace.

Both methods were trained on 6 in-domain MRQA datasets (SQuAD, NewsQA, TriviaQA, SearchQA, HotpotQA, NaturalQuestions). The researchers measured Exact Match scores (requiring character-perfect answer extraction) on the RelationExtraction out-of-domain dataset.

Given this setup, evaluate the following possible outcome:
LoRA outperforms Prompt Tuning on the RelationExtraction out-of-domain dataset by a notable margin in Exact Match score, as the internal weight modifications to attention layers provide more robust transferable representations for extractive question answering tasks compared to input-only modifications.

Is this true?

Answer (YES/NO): NO